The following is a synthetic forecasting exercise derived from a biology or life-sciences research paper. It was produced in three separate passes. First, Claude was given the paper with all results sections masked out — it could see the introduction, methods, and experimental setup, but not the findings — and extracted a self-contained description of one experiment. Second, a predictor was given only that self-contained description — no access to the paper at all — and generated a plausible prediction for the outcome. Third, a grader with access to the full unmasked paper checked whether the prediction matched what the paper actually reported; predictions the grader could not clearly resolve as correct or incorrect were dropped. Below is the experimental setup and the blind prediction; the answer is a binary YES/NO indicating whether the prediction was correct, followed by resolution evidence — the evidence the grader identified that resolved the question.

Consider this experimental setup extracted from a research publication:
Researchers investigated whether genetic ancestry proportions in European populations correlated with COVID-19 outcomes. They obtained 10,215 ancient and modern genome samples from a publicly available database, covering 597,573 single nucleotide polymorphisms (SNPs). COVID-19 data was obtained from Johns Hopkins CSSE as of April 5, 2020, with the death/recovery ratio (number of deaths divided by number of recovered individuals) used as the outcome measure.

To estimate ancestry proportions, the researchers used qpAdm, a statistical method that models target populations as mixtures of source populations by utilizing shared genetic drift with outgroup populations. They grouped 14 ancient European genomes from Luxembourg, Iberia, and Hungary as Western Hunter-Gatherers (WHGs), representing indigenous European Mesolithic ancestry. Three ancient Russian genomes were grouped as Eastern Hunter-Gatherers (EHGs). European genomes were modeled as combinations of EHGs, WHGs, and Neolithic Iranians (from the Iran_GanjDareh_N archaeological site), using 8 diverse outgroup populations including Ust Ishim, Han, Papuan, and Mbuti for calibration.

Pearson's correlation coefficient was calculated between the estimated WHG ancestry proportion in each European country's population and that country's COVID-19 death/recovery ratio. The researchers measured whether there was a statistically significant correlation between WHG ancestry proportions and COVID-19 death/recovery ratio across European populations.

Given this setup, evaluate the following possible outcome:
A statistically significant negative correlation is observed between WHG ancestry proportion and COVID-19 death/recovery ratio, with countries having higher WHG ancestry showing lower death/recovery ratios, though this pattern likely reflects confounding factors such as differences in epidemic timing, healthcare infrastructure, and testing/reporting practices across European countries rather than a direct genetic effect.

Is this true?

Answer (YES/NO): NO